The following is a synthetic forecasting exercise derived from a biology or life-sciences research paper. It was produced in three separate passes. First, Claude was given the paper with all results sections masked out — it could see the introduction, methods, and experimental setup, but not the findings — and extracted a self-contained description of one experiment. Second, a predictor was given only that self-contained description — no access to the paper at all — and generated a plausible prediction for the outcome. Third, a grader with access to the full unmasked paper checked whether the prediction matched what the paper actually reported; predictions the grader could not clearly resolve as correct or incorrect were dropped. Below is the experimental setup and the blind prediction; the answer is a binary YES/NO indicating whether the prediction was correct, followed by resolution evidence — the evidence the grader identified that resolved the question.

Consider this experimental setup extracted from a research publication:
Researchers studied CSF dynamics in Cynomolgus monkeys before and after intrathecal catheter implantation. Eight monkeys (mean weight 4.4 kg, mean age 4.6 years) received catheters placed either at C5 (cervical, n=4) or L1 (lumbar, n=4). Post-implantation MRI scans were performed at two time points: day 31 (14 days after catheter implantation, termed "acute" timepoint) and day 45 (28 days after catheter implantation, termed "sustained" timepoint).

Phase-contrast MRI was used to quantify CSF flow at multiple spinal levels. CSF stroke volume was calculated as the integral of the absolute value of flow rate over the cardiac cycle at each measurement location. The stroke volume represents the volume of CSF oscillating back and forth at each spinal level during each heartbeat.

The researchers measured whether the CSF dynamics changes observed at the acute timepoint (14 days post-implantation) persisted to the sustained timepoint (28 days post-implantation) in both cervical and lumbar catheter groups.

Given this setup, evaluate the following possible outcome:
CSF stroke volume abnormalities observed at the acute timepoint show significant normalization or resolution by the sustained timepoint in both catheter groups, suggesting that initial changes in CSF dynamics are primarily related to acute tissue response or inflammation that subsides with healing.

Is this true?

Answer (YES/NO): NO